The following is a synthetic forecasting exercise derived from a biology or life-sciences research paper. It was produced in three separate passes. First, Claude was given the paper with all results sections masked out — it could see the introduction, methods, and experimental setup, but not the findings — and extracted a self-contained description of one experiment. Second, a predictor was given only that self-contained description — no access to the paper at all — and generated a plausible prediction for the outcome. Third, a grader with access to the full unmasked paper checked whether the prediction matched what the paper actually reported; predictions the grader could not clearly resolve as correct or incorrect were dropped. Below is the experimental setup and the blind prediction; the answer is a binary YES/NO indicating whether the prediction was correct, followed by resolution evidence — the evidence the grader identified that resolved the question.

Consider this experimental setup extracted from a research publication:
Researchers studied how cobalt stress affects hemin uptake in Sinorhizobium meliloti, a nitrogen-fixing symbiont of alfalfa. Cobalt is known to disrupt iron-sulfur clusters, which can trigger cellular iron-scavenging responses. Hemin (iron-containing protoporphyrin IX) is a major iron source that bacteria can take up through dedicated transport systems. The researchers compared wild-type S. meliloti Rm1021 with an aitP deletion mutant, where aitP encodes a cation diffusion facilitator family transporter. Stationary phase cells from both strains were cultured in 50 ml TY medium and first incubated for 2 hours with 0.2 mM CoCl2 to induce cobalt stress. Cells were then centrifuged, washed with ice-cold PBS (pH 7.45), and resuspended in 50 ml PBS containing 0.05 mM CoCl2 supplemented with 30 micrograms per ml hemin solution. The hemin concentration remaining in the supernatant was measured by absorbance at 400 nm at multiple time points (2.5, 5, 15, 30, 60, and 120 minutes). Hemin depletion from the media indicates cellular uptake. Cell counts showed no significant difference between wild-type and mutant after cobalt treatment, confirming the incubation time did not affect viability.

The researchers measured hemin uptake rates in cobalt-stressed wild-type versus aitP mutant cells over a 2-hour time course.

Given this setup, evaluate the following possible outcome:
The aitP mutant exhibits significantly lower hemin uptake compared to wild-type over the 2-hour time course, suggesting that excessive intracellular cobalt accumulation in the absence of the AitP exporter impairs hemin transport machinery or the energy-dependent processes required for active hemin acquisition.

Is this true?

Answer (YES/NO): NO